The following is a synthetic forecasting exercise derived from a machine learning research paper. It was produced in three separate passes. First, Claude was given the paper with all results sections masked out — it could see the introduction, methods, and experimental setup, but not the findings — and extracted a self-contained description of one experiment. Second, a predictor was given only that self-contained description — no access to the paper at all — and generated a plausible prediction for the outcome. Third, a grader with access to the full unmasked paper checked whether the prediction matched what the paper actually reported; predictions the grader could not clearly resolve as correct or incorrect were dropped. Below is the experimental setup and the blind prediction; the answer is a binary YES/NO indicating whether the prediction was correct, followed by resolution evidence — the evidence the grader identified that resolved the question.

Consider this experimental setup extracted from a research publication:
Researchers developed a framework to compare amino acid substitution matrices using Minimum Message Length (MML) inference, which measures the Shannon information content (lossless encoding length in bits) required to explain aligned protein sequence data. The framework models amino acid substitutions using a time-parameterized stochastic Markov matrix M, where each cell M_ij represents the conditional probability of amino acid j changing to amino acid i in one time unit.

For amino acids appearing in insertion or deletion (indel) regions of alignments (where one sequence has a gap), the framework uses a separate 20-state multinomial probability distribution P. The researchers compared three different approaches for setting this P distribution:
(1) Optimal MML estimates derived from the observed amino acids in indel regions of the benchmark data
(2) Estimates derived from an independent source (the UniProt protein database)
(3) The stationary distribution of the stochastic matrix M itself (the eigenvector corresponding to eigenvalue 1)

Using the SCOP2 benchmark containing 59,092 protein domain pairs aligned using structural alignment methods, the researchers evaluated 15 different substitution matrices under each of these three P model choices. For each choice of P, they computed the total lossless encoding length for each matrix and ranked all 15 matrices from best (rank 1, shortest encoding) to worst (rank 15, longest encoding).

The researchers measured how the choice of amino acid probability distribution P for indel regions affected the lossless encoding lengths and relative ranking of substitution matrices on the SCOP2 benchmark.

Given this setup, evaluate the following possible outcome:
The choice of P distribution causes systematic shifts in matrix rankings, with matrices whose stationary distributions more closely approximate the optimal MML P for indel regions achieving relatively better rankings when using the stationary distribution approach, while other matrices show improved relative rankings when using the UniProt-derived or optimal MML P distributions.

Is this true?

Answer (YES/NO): NO